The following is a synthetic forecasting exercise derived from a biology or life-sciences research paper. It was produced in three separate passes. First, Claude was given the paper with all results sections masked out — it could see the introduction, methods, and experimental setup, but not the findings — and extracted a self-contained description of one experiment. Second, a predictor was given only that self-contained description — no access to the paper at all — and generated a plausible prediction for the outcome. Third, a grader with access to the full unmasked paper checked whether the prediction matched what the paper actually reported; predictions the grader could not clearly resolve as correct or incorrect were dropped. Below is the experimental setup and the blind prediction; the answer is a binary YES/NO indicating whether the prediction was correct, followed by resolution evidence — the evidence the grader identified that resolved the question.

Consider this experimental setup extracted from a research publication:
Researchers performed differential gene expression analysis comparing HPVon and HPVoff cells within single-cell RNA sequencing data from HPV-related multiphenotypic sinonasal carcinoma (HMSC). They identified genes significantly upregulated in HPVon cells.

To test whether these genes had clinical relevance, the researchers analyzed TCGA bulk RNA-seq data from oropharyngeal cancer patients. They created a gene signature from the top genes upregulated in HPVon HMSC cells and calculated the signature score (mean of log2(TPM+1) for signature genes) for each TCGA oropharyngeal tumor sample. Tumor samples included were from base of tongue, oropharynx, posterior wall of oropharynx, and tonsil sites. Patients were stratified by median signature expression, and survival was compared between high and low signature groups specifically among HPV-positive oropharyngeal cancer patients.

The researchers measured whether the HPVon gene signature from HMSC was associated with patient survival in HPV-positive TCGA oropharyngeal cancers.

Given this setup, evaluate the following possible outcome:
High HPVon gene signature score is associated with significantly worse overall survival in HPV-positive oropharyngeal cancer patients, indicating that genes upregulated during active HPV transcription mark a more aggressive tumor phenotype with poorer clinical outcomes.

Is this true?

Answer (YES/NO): YES